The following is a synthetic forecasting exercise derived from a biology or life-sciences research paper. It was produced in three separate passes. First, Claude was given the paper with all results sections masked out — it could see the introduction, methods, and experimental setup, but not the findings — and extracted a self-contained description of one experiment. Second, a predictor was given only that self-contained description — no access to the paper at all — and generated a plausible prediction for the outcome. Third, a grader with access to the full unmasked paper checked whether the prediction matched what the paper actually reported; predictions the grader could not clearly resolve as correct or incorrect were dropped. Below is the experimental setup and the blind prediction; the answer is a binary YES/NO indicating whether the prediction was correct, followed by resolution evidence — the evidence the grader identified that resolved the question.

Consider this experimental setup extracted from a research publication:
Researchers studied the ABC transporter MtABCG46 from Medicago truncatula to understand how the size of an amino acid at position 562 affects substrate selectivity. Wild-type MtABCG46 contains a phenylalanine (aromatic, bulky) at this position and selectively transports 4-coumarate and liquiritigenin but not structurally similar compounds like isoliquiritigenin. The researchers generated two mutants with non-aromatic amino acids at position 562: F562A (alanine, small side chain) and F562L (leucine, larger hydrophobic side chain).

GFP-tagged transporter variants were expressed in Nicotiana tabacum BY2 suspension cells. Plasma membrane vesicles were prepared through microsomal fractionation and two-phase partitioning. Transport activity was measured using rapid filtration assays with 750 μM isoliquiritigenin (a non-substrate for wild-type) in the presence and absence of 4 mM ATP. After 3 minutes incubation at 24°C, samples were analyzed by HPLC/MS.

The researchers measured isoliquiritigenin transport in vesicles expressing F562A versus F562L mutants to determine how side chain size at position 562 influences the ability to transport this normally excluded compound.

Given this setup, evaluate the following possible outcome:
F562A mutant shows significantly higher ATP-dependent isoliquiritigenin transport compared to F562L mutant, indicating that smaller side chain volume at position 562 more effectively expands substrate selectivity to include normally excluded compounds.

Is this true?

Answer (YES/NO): NO